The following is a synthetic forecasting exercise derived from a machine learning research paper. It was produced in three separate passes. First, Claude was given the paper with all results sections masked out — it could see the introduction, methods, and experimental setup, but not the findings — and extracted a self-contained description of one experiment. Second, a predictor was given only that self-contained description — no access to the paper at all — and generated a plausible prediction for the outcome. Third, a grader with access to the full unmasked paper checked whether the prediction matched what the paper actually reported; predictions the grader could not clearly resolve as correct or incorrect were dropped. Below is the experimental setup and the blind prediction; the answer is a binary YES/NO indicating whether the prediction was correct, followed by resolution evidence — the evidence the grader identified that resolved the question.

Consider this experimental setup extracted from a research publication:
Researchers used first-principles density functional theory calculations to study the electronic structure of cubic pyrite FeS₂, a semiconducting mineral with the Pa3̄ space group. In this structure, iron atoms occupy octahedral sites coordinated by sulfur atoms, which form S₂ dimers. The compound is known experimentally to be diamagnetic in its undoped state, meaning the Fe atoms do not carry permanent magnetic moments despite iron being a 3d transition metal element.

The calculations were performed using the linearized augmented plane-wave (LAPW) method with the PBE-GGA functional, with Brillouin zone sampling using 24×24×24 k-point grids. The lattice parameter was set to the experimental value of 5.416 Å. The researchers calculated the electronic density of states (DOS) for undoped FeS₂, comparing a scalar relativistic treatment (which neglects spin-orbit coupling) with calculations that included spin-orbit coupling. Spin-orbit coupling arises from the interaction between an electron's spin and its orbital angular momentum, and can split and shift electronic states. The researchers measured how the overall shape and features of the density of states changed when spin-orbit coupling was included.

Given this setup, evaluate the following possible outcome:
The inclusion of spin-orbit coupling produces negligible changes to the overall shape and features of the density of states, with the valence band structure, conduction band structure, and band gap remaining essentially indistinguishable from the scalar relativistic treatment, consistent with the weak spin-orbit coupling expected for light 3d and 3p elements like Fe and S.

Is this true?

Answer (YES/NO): YES